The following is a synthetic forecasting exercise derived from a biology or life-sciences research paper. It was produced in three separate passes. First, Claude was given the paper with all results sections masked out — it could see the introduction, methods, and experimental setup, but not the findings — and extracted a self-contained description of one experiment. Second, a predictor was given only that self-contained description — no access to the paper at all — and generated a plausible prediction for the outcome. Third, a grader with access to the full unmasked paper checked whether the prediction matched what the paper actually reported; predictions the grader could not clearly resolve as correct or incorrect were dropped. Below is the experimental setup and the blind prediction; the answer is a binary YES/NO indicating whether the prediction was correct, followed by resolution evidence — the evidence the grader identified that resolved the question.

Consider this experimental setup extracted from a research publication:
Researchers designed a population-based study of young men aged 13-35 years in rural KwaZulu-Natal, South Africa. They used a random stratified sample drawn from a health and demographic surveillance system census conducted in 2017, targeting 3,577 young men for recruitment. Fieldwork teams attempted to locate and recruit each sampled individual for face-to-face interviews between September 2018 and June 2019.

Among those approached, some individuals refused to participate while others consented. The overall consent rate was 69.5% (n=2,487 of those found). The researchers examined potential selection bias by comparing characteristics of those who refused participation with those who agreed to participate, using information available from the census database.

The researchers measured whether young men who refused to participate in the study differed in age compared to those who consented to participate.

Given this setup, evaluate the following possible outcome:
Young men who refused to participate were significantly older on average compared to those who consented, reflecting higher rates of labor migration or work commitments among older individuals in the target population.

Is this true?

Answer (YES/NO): YES